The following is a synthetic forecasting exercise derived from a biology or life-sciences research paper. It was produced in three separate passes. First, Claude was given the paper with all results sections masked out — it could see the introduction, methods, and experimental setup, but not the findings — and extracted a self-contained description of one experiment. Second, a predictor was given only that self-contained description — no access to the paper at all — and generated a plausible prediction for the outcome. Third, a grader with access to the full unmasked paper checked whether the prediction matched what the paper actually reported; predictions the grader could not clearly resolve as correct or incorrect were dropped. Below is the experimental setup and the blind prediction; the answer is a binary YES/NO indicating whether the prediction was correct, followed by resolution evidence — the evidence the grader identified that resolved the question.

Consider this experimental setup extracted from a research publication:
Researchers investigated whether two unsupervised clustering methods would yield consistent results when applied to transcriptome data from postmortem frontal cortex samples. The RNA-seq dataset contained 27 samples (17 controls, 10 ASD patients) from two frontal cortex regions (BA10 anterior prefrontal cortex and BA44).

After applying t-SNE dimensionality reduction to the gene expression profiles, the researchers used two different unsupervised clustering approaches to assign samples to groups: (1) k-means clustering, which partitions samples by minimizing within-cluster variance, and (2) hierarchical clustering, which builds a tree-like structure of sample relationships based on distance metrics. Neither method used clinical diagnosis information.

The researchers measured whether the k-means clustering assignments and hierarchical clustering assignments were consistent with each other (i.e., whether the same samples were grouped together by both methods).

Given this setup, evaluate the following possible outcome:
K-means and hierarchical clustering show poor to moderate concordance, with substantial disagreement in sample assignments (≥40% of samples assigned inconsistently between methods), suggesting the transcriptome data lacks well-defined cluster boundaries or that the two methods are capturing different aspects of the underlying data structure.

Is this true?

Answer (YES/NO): NO